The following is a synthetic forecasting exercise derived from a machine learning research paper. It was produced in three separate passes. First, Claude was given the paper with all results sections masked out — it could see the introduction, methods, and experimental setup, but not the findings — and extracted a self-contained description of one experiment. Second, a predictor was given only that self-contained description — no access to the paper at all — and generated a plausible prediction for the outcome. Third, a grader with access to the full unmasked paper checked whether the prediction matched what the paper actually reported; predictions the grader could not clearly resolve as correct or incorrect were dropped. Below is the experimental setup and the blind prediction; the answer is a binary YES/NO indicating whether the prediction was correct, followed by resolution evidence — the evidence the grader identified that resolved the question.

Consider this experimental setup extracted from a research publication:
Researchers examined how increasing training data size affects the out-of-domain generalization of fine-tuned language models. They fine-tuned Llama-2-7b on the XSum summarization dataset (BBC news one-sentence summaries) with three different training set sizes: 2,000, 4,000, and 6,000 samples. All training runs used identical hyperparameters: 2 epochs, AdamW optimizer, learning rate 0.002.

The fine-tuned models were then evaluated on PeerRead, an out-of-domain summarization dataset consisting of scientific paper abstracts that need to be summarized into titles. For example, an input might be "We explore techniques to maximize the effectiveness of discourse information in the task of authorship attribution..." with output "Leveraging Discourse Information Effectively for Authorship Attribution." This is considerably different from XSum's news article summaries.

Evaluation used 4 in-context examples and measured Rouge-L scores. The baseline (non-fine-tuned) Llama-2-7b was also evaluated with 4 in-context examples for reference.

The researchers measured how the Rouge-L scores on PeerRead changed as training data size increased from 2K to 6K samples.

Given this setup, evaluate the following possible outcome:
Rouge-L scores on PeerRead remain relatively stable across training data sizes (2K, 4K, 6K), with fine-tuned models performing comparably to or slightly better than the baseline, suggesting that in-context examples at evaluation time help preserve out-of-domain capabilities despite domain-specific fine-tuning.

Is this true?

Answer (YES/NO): NO